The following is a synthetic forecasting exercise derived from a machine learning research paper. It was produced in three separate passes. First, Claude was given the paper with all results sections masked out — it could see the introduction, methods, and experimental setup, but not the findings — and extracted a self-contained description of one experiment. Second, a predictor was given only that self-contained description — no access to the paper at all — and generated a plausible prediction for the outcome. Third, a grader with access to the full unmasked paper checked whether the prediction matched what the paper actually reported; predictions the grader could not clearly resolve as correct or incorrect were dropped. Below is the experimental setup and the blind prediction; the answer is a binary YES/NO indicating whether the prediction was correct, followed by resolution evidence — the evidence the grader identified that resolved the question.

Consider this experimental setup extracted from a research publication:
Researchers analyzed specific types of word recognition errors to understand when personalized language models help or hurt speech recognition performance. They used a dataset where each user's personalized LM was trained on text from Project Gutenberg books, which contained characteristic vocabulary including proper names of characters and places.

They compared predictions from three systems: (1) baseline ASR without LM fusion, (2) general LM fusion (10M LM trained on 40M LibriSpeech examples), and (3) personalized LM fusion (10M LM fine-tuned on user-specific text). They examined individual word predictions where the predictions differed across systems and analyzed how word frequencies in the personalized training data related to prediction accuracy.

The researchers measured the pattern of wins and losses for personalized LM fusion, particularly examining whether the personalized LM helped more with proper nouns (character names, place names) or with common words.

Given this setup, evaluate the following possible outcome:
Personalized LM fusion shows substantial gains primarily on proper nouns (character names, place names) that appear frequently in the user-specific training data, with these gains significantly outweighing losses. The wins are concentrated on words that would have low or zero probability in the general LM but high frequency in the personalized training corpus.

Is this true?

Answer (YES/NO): YES